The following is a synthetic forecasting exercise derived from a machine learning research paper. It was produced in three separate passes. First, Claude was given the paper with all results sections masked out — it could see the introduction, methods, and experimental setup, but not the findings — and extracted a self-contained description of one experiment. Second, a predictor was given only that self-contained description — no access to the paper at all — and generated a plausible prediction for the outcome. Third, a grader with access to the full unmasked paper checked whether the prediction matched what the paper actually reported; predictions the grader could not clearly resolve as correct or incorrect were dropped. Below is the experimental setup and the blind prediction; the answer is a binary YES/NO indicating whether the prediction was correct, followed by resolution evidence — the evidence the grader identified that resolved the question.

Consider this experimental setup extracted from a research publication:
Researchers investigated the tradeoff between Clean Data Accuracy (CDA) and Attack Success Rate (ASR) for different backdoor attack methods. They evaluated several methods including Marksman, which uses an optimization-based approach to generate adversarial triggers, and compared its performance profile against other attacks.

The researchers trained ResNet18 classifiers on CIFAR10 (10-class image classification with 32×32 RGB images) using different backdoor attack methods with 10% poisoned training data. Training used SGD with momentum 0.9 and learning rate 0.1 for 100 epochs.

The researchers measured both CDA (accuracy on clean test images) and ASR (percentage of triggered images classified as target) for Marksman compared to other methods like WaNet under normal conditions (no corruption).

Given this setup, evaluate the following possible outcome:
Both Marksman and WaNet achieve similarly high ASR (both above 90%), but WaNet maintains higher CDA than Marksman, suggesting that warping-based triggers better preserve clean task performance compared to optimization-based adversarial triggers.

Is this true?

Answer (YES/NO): NO